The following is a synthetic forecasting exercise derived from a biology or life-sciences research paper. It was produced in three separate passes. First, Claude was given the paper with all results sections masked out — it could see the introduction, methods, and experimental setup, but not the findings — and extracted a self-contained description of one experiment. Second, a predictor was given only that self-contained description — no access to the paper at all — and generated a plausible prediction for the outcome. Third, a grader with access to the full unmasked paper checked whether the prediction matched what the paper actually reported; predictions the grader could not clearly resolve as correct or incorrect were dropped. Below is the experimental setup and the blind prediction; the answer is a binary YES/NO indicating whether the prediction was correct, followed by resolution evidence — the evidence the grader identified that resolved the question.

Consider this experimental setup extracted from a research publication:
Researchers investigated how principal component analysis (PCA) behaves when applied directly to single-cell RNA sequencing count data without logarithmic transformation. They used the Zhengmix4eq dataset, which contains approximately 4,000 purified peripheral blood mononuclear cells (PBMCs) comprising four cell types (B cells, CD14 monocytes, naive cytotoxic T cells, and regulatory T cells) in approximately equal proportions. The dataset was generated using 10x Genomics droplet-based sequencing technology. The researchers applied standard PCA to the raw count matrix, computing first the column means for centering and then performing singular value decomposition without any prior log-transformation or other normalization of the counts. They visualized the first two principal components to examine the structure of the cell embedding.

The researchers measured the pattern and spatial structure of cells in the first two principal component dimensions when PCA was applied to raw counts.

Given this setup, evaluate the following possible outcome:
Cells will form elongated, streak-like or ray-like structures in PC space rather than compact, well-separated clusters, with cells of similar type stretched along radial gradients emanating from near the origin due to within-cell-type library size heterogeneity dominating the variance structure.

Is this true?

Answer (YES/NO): NO